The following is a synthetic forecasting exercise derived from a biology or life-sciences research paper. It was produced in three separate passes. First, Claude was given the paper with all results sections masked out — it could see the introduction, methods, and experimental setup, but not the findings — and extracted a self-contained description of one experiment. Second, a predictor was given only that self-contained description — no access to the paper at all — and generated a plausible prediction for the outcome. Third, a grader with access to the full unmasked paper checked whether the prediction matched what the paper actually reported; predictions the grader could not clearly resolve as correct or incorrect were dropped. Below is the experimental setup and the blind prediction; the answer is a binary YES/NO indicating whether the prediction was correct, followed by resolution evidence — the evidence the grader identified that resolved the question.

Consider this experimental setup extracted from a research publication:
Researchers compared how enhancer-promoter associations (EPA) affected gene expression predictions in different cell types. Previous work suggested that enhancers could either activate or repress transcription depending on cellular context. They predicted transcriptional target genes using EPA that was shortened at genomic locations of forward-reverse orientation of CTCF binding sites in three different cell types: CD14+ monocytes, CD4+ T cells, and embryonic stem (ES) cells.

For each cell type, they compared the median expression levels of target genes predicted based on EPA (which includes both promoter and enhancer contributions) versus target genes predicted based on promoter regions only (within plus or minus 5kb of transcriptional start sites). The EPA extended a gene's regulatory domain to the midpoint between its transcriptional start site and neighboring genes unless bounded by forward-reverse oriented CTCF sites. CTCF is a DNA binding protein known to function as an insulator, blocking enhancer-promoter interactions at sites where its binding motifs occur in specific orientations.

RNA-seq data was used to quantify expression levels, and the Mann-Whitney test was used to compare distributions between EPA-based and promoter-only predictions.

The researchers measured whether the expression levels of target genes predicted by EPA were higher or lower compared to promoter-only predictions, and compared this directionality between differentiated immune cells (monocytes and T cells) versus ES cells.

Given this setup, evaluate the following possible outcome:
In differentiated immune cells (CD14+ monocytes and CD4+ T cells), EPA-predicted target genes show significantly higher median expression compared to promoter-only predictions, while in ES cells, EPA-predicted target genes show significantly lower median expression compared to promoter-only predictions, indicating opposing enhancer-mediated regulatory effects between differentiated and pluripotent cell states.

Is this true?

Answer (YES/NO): YES